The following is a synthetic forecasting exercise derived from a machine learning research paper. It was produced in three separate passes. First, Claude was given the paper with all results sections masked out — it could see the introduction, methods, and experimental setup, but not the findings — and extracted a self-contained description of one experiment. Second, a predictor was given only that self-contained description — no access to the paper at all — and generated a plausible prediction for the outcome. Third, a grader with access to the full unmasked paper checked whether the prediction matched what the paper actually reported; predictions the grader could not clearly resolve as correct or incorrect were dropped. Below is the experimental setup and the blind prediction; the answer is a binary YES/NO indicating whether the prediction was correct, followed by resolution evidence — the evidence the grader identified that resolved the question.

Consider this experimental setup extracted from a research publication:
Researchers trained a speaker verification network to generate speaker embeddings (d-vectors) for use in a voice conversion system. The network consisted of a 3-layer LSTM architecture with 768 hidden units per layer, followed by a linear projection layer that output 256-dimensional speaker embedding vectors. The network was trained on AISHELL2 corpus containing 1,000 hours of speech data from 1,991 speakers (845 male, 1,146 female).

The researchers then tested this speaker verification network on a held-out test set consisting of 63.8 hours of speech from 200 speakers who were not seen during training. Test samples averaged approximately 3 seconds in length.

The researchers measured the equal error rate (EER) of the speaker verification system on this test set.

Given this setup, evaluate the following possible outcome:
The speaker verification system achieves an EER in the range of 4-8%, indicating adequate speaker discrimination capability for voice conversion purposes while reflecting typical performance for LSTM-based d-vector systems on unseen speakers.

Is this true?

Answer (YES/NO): NO